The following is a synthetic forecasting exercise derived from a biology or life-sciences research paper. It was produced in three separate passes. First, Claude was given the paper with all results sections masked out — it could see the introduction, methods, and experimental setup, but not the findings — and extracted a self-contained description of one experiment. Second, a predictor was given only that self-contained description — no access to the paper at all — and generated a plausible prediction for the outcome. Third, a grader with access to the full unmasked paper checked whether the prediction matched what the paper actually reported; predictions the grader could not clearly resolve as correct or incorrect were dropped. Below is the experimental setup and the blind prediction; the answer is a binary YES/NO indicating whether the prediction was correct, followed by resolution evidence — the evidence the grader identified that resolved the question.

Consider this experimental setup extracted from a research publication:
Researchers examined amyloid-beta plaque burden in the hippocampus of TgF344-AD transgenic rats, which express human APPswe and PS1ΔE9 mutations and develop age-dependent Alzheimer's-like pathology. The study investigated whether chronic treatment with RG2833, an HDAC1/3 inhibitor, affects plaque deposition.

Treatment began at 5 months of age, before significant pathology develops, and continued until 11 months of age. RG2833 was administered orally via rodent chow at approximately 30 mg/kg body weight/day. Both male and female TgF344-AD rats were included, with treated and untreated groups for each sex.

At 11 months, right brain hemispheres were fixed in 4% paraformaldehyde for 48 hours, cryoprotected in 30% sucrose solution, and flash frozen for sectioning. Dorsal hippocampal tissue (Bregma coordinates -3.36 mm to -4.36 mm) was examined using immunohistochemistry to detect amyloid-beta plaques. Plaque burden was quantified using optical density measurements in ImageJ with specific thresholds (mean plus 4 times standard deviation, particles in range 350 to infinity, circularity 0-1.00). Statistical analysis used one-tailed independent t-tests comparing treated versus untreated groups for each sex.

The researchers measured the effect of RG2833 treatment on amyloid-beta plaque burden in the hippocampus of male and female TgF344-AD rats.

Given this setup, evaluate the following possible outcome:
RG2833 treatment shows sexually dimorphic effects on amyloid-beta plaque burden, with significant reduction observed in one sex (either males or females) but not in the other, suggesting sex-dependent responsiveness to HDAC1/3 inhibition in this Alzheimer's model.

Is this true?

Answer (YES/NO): NO